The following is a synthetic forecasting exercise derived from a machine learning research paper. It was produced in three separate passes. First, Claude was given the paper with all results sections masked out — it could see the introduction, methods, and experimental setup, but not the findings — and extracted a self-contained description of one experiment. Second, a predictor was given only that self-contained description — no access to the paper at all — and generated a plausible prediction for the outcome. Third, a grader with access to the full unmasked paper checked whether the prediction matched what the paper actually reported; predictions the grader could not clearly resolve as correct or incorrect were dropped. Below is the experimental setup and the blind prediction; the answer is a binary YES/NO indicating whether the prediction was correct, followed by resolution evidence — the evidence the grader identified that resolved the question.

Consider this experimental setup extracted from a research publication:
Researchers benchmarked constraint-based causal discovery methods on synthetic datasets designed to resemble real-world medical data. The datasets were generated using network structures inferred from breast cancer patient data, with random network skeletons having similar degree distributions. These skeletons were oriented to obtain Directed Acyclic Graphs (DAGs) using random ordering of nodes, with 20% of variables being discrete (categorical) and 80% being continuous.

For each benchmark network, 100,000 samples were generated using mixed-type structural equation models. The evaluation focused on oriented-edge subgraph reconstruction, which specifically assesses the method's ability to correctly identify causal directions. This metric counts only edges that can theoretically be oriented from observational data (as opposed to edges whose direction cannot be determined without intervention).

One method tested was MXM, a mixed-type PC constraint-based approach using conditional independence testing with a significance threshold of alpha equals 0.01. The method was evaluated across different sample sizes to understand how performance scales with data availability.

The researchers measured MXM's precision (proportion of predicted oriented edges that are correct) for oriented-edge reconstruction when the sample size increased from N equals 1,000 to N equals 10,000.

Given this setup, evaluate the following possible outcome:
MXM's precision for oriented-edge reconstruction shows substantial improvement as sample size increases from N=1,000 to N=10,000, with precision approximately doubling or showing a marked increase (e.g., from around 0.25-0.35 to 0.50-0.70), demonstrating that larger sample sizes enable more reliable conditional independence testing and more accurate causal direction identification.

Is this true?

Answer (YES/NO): NO